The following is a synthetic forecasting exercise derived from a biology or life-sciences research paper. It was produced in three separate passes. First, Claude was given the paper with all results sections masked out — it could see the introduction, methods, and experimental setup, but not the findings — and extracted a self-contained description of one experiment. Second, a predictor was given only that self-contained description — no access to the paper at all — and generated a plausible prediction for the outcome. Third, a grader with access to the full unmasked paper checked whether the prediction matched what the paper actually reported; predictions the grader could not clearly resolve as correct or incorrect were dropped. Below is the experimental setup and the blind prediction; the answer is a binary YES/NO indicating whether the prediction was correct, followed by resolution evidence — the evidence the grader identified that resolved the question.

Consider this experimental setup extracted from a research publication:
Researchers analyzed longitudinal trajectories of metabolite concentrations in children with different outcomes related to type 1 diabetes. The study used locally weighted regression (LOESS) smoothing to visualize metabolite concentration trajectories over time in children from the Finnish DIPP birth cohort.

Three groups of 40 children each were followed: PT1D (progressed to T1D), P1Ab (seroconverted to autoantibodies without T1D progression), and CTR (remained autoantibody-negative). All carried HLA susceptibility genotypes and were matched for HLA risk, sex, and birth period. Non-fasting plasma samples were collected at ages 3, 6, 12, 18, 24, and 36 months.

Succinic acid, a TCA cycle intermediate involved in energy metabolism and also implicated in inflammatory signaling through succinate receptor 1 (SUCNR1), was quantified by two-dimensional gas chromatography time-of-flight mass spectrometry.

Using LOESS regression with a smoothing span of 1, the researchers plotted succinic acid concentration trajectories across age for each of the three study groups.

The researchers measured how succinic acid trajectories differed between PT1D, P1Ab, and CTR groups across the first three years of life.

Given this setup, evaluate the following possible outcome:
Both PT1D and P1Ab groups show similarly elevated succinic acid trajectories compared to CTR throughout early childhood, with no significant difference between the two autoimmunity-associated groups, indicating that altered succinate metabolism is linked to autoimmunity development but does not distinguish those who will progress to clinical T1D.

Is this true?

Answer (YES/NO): NO